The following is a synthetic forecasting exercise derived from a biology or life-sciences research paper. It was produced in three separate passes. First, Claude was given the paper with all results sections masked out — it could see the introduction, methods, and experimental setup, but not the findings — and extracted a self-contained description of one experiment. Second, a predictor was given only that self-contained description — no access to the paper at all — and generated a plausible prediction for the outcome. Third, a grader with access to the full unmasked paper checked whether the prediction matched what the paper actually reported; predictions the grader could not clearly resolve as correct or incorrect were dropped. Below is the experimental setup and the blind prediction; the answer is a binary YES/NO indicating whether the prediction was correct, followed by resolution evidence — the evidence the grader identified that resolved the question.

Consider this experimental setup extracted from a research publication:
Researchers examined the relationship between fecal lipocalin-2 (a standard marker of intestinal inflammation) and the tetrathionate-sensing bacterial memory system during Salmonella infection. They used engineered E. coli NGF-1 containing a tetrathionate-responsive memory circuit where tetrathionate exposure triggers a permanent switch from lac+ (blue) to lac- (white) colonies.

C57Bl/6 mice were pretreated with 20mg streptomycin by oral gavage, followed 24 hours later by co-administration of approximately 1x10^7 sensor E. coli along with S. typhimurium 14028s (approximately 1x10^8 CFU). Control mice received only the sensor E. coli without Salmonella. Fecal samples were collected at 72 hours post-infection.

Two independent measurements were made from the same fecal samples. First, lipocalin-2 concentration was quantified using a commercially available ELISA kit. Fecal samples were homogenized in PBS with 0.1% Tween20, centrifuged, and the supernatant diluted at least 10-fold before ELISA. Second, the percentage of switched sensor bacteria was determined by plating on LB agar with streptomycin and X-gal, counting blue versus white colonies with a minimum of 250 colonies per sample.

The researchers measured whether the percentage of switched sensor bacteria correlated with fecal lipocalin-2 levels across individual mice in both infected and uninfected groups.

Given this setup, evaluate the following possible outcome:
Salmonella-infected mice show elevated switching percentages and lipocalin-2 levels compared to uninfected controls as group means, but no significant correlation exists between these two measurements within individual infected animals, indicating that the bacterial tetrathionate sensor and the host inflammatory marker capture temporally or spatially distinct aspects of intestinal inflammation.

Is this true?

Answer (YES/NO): NO